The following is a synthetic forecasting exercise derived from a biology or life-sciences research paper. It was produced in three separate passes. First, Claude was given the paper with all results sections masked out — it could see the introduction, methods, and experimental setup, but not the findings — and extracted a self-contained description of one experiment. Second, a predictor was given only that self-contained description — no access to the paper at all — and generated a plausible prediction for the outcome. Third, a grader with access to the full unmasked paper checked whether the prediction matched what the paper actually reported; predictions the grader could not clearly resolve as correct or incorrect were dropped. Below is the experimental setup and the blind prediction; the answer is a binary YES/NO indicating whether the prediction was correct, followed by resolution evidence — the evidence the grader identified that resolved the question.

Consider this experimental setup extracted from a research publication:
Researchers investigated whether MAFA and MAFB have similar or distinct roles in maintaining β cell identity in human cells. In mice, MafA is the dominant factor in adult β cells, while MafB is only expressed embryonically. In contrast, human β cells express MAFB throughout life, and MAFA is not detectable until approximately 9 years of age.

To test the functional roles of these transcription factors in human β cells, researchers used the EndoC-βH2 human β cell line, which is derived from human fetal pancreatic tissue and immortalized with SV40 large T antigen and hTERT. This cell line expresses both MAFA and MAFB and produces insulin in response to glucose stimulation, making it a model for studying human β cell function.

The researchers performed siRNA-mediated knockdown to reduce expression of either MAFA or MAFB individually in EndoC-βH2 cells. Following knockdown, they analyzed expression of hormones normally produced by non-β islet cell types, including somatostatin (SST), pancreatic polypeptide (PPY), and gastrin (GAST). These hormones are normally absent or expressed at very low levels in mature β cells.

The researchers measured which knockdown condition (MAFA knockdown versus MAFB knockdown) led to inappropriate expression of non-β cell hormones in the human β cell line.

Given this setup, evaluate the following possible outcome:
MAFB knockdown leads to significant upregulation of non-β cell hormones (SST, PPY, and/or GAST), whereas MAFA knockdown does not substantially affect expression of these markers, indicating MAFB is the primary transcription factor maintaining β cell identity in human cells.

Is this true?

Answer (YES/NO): YES